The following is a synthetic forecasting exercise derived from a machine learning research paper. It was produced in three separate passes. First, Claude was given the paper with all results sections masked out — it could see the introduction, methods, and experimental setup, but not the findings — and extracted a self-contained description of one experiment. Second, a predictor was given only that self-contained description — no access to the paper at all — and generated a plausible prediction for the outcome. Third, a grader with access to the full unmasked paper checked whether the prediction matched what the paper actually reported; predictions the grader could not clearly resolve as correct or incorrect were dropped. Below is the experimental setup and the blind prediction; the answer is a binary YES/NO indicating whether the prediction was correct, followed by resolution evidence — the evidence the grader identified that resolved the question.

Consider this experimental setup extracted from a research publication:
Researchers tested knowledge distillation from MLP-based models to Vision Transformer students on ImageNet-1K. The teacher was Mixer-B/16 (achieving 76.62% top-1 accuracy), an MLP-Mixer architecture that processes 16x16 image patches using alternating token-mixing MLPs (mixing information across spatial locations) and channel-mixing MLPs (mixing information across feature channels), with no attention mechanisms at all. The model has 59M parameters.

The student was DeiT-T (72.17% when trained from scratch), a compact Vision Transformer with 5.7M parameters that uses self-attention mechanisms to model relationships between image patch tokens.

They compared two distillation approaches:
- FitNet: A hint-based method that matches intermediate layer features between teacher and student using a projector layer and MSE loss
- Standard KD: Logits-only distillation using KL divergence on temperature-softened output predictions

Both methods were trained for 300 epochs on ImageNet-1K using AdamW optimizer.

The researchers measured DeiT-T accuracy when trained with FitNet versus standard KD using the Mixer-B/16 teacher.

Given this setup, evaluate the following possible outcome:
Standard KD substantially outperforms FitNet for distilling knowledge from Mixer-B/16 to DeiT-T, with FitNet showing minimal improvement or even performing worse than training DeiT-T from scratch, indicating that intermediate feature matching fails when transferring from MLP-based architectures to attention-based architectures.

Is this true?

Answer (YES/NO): NO